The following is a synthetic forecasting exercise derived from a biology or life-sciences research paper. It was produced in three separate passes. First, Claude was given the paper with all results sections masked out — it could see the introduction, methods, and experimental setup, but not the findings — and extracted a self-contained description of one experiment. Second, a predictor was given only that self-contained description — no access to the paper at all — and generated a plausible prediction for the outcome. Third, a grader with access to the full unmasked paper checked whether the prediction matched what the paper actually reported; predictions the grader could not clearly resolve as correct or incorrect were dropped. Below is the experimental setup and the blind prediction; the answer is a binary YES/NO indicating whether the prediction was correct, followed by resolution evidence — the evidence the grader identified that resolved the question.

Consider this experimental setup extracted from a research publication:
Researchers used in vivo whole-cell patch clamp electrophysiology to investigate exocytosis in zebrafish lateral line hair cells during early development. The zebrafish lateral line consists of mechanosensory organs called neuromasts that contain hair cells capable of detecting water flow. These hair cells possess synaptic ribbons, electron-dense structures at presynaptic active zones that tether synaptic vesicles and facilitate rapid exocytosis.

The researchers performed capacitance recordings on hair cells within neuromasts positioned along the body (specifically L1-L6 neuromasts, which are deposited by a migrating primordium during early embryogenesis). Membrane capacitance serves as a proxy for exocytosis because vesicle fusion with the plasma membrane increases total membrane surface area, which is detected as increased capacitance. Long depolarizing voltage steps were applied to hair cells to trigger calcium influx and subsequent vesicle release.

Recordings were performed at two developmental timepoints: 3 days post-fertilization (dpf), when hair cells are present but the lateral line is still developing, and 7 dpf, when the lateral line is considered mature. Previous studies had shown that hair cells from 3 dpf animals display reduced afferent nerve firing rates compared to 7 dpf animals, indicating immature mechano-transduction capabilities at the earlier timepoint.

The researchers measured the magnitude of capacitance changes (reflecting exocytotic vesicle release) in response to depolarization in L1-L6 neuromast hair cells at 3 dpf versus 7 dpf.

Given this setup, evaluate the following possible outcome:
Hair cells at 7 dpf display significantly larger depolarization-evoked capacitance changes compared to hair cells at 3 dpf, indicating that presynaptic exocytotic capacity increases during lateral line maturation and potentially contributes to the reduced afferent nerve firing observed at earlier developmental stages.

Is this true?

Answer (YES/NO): NO